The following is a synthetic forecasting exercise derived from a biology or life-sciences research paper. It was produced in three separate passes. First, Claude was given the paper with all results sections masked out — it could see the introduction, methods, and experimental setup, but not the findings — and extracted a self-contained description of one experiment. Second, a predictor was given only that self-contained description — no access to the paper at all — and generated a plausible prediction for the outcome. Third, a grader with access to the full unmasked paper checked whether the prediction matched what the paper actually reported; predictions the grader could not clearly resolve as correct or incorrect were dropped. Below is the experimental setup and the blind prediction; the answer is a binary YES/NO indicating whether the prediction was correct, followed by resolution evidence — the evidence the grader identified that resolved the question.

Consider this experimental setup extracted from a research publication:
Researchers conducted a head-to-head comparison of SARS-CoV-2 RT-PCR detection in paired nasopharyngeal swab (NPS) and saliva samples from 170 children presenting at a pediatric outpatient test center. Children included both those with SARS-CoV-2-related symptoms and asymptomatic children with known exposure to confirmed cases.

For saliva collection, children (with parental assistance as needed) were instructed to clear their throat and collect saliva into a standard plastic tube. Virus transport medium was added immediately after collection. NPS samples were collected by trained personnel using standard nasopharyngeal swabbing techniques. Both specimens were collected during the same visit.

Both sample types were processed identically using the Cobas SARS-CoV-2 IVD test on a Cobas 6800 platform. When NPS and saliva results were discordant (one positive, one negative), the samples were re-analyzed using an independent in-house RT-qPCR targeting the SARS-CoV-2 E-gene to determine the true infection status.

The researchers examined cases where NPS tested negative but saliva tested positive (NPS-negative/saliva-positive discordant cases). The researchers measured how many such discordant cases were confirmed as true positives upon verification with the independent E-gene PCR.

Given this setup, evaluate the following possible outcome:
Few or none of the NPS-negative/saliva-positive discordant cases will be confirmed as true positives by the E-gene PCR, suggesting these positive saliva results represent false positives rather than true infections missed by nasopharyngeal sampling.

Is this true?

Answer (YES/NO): NO